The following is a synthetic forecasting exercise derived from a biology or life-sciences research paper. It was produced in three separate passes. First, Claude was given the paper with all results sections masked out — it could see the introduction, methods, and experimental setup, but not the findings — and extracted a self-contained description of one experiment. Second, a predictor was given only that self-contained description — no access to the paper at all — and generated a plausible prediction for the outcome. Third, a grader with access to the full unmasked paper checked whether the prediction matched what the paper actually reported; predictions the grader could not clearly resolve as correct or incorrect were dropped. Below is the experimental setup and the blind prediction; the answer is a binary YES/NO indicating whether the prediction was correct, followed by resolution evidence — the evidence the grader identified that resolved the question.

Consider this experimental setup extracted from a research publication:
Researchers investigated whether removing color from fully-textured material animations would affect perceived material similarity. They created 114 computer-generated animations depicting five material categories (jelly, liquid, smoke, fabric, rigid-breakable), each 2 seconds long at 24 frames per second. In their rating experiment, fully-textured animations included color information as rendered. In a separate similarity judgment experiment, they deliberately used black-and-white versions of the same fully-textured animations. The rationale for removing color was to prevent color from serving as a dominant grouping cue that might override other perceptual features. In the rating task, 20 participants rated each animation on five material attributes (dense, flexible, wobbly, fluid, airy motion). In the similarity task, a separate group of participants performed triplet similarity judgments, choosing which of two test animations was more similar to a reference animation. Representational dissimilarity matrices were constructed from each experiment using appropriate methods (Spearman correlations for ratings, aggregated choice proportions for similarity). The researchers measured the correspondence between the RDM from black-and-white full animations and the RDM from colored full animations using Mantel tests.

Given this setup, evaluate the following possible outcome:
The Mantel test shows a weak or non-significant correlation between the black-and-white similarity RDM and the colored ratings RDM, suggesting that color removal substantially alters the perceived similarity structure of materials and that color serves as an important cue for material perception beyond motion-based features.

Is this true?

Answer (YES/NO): NO